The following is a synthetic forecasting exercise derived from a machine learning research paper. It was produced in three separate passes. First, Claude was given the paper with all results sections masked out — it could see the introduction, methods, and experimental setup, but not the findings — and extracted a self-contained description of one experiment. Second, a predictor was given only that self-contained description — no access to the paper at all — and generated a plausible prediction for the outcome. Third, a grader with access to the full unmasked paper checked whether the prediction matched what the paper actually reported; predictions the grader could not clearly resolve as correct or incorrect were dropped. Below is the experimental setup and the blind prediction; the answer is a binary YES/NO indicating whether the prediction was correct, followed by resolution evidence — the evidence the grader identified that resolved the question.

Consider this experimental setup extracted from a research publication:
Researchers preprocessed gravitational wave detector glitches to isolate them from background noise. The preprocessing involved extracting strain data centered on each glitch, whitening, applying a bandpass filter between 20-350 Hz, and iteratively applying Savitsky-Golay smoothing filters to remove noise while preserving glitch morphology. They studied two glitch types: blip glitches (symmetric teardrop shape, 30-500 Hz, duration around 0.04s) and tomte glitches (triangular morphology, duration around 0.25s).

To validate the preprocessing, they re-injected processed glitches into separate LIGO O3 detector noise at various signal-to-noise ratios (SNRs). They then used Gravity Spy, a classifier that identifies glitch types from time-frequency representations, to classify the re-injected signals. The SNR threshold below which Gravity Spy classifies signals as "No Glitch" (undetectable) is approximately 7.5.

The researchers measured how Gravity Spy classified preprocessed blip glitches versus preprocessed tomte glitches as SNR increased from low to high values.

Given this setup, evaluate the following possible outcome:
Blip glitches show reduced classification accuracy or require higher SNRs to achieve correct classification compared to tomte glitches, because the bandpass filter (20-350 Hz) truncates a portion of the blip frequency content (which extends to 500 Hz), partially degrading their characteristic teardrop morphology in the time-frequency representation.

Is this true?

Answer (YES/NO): YES